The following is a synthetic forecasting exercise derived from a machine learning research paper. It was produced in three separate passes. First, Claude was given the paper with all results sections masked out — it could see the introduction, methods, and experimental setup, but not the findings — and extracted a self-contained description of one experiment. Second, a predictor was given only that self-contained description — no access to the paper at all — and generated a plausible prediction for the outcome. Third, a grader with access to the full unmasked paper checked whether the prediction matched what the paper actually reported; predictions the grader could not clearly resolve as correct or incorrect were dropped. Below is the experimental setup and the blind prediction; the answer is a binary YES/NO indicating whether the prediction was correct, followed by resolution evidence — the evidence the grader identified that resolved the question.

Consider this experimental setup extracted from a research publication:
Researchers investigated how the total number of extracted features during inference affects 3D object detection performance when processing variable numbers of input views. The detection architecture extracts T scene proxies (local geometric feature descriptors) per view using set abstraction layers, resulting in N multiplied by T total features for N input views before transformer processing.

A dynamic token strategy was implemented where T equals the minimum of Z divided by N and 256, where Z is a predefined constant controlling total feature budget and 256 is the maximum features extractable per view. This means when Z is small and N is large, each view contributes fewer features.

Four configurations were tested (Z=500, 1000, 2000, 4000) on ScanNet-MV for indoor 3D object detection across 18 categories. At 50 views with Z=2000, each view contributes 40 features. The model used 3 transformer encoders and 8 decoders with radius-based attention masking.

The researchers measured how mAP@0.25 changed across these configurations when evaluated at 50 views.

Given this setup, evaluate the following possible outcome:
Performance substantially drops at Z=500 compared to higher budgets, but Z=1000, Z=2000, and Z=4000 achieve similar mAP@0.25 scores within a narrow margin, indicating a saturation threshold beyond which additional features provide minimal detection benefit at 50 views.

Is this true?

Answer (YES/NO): NO